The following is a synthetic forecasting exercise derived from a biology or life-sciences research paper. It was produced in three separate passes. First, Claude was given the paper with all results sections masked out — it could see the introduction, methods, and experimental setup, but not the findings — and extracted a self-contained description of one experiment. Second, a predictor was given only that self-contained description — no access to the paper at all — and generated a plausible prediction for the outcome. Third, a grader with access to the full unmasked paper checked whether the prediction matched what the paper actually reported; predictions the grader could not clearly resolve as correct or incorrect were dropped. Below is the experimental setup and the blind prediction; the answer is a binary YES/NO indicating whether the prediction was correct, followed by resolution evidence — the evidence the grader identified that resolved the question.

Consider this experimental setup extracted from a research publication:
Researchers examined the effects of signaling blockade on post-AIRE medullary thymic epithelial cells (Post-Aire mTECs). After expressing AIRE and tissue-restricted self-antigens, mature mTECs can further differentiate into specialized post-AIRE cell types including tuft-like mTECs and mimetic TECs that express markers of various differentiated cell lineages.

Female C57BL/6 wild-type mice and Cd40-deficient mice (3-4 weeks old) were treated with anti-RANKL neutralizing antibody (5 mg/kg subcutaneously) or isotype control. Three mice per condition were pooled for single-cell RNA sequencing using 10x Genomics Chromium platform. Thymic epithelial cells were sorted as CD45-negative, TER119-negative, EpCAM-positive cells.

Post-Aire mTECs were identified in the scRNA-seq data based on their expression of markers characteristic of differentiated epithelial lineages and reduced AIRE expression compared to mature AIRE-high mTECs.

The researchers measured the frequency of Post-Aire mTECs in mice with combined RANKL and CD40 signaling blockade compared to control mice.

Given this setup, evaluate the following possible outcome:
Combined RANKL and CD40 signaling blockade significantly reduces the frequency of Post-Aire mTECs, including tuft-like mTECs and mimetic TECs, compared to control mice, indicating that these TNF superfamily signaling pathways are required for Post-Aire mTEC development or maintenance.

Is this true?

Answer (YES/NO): YES